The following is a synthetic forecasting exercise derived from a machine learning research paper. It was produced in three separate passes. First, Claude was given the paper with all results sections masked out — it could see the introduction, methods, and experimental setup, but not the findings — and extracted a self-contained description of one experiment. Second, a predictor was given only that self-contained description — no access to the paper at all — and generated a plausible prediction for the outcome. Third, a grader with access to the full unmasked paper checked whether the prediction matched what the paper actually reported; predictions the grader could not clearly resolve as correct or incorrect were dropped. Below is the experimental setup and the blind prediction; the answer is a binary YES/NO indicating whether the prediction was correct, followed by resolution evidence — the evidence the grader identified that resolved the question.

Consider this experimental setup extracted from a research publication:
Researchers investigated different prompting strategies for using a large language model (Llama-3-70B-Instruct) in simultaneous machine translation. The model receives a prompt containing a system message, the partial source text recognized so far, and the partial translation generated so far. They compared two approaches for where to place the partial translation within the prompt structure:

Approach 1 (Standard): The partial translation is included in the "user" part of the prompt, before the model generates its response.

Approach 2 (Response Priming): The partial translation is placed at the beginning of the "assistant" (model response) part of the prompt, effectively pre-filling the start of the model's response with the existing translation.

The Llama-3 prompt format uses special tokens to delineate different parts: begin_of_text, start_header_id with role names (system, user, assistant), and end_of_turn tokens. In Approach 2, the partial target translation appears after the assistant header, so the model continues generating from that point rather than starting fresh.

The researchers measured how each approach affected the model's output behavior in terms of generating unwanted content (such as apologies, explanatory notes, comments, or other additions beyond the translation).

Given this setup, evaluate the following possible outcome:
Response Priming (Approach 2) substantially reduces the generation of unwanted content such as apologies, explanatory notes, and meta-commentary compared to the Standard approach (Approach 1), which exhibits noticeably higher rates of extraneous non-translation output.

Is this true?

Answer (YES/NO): YES